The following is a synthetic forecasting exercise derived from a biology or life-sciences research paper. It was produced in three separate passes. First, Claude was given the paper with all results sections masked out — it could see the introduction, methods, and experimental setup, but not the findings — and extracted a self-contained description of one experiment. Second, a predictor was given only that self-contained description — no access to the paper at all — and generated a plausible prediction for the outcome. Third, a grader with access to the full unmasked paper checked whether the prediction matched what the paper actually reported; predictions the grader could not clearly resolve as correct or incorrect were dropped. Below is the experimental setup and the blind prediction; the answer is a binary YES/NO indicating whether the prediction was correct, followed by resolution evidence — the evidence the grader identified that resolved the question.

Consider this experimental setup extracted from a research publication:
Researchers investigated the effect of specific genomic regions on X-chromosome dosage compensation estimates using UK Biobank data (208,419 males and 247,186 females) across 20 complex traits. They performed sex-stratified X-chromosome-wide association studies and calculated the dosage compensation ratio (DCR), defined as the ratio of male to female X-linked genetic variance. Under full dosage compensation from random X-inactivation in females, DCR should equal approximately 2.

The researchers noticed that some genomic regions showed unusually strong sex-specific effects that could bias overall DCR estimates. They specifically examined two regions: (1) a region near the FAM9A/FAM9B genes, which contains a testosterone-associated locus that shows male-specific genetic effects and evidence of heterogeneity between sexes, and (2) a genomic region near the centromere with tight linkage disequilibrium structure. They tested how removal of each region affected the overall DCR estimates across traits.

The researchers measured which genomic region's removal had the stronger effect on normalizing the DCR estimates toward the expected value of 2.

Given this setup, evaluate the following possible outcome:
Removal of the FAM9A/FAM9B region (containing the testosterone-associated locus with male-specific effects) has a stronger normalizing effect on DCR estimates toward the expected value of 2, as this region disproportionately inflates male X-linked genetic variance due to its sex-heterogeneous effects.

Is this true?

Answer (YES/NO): NO